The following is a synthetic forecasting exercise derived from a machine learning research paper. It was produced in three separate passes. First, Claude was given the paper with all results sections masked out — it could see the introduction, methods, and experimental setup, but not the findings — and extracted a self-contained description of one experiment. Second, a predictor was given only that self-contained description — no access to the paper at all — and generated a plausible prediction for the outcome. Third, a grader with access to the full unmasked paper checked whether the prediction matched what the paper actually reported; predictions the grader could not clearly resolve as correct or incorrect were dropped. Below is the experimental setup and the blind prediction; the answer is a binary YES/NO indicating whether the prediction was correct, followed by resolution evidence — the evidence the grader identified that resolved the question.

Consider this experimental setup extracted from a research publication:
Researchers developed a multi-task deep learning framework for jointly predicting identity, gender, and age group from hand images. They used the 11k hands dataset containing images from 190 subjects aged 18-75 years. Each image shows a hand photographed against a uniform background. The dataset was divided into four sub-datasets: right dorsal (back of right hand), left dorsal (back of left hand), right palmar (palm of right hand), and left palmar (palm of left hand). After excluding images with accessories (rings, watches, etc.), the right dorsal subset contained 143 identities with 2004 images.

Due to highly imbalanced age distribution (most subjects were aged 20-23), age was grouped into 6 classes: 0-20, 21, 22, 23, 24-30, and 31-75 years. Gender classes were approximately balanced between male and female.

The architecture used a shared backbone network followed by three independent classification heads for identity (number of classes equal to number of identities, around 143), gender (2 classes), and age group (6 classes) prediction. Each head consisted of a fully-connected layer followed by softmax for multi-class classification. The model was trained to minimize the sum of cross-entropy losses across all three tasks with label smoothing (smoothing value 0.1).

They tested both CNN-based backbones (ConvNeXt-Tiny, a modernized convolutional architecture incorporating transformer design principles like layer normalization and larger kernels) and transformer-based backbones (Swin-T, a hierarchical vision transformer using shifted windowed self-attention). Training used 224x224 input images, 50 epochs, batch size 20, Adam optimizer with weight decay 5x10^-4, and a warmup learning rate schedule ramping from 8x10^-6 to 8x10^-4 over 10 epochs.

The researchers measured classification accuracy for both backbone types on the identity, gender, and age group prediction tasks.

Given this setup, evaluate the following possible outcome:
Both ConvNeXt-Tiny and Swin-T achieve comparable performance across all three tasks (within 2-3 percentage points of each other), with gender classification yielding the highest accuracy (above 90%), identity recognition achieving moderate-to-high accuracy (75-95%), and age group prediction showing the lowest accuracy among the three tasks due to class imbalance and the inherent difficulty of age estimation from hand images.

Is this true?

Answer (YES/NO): NO